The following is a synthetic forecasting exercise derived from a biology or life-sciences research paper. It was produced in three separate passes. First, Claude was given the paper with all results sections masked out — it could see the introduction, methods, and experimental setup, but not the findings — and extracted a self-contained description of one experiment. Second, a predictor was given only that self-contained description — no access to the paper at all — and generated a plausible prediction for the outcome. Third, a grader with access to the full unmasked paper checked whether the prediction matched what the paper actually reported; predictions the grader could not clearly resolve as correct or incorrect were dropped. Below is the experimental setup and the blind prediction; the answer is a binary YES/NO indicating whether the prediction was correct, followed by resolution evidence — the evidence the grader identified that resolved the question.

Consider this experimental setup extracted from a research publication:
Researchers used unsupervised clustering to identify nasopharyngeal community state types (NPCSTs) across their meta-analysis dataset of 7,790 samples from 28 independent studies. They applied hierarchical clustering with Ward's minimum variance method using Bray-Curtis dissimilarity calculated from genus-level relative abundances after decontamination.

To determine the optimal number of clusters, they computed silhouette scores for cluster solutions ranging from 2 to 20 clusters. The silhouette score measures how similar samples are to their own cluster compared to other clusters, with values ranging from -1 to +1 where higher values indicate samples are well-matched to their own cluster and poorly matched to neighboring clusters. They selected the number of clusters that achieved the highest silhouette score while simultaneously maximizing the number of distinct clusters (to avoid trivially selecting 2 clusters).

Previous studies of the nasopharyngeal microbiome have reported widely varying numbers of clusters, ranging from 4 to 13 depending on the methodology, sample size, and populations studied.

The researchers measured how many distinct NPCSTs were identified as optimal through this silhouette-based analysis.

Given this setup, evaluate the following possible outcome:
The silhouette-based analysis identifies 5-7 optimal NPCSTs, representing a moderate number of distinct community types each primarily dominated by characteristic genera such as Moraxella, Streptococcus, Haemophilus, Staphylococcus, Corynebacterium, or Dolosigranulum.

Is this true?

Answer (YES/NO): YES